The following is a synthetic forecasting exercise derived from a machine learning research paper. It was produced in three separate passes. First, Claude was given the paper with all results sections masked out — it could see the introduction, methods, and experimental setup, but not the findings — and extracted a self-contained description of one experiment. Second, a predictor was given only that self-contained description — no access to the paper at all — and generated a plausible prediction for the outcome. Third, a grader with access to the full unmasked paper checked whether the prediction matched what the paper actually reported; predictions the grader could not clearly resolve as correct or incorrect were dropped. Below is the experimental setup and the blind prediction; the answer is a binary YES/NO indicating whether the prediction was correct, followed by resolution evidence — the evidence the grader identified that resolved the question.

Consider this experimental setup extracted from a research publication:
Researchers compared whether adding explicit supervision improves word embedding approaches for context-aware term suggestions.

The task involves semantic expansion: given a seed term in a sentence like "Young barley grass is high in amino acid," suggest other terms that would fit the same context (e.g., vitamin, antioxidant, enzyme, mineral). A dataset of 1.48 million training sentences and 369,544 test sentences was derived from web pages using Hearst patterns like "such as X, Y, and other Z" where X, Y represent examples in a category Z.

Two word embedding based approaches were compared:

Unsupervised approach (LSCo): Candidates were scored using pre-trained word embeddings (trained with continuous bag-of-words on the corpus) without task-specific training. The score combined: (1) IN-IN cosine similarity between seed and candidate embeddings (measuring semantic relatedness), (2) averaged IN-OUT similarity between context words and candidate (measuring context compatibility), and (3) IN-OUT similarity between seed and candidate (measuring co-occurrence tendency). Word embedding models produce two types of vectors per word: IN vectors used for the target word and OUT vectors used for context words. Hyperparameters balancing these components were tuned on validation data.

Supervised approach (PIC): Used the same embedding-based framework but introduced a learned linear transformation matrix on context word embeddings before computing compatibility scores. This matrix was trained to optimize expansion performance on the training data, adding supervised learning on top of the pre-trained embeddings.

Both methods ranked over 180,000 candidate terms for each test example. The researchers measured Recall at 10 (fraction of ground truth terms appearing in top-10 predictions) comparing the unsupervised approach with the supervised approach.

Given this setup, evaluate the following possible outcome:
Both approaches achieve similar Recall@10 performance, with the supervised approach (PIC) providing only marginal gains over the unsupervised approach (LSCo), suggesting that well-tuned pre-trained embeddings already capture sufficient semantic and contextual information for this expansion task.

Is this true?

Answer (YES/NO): NO